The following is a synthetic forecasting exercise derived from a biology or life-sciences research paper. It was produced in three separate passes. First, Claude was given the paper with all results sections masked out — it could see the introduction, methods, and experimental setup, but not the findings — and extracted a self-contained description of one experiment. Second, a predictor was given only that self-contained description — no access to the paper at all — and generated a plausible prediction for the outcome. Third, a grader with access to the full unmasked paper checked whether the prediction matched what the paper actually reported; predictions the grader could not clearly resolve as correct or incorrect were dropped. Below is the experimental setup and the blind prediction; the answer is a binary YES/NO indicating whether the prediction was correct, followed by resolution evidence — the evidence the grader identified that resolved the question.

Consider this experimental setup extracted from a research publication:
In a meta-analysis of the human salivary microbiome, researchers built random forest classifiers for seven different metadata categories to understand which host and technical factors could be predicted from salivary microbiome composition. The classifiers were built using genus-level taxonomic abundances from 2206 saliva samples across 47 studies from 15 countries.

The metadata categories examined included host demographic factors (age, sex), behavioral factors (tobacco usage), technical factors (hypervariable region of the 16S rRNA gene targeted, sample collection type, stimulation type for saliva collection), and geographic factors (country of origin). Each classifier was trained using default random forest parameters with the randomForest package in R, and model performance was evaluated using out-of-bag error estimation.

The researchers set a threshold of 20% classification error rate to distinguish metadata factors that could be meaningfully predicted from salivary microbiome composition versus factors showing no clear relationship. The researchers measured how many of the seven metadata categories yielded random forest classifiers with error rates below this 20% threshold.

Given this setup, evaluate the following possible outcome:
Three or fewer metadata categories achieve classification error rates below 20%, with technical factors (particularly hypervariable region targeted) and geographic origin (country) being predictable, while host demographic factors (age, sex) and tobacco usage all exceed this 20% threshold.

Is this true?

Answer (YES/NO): NO